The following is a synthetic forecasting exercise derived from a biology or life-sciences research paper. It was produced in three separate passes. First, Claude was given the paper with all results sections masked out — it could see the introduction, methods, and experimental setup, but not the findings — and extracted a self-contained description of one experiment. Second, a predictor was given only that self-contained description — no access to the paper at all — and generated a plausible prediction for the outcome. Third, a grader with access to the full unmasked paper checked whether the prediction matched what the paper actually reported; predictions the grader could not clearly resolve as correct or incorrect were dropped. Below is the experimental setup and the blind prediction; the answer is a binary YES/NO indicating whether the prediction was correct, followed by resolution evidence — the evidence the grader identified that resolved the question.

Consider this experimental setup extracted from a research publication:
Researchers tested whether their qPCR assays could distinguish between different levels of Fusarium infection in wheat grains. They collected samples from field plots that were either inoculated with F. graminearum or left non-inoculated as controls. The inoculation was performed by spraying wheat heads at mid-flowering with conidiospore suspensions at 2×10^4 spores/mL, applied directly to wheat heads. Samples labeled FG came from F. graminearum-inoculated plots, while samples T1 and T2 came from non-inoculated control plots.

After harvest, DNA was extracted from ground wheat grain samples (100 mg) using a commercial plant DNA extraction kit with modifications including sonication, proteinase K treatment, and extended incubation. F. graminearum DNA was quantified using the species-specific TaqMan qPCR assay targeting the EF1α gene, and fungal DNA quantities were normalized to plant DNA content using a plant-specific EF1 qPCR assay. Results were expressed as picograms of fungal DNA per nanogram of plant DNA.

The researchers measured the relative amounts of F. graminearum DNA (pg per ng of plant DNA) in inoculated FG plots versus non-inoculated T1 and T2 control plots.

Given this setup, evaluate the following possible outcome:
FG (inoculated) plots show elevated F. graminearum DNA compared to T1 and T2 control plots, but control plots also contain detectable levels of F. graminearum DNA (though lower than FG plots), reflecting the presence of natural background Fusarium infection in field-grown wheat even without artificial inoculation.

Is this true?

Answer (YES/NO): YES